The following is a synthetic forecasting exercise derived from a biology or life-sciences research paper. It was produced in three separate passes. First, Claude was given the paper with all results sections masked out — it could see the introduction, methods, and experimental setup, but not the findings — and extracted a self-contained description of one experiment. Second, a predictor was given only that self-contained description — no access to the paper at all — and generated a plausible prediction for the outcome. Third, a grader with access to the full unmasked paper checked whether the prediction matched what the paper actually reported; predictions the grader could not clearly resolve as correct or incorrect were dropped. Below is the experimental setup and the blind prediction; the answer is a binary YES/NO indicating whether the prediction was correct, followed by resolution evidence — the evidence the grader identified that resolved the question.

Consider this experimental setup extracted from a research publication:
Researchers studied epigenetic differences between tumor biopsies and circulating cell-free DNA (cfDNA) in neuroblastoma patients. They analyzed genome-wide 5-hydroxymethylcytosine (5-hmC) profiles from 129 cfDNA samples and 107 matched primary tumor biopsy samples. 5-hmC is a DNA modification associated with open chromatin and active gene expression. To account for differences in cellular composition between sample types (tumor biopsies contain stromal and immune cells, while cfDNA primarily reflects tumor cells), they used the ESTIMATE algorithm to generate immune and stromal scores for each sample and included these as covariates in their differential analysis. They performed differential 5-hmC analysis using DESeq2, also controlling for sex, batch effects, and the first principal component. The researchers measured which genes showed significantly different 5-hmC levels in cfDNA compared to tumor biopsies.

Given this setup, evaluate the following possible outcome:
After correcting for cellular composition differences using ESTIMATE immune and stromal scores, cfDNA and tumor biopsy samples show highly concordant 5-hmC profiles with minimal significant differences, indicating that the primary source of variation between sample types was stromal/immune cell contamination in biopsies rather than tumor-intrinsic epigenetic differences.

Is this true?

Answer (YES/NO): NO